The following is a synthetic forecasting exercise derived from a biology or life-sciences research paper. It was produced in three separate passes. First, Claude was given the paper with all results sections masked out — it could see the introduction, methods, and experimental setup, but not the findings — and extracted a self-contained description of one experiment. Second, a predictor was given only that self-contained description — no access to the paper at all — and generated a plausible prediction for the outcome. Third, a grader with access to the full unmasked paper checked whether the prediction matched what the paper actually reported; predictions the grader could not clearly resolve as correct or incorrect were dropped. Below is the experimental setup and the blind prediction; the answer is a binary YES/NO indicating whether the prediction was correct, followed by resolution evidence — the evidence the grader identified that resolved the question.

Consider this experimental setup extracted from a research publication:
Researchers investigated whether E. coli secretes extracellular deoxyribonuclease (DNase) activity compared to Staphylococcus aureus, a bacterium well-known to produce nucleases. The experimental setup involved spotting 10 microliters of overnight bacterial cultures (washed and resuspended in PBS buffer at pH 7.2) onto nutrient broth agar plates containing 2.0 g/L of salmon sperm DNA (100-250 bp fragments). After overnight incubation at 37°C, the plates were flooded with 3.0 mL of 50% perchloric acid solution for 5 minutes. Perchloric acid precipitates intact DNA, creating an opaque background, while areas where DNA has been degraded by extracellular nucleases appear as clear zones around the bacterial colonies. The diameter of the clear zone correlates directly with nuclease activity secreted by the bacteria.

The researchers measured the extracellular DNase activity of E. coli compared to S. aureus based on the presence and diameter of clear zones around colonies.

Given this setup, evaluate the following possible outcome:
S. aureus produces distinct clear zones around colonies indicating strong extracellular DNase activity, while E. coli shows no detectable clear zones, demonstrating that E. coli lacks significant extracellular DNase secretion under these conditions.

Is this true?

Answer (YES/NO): NO